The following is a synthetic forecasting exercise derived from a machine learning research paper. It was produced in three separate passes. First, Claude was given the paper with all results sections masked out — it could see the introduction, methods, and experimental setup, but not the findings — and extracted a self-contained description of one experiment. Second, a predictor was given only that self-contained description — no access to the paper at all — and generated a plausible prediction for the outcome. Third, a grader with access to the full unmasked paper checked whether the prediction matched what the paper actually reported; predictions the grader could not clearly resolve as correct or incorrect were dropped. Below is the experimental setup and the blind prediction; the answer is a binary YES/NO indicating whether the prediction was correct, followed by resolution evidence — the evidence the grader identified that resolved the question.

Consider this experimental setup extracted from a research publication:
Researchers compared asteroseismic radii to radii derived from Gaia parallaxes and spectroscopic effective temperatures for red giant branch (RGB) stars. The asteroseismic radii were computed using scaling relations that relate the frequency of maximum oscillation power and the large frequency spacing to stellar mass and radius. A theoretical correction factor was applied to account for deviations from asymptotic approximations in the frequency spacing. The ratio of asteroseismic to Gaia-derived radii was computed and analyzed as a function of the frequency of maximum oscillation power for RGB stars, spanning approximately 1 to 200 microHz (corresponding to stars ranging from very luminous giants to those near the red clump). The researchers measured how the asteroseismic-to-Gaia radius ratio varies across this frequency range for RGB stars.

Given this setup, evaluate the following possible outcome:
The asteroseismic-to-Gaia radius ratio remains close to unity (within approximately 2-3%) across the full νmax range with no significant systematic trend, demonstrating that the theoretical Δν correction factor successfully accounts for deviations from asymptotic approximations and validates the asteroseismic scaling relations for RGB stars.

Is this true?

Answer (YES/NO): NO